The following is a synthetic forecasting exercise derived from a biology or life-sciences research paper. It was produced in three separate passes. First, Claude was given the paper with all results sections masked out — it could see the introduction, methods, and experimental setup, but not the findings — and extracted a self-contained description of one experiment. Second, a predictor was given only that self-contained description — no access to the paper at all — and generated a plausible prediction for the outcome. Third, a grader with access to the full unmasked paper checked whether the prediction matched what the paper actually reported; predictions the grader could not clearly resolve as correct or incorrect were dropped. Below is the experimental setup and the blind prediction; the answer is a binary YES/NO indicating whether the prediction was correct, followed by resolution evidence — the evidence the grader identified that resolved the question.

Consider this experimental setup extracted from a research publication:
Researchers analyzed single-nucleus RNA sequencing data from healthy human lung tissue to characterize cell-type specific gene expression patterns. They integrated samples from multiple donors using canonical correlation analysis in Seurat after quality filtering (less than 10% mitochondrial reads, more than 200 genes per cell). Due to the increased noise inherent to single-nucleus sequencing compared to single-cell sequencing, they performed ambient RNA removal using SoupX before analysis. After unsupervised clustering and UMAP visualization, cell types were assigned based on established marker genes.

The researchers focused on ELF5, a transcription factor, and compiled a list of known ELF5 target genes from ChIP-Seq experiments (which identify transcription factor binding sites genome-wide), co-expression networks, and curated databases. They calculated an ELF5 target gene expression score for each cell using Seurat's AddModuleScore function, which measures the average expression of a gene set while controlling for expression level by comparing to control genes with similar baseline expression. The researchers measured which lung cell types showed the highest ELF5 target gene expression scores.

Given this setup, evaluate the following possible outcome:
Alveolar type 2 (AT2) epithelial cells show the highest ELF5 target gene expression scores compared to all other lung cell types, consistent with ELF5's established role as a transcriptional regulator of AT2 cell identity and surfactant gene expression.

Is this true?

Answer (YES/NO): NO